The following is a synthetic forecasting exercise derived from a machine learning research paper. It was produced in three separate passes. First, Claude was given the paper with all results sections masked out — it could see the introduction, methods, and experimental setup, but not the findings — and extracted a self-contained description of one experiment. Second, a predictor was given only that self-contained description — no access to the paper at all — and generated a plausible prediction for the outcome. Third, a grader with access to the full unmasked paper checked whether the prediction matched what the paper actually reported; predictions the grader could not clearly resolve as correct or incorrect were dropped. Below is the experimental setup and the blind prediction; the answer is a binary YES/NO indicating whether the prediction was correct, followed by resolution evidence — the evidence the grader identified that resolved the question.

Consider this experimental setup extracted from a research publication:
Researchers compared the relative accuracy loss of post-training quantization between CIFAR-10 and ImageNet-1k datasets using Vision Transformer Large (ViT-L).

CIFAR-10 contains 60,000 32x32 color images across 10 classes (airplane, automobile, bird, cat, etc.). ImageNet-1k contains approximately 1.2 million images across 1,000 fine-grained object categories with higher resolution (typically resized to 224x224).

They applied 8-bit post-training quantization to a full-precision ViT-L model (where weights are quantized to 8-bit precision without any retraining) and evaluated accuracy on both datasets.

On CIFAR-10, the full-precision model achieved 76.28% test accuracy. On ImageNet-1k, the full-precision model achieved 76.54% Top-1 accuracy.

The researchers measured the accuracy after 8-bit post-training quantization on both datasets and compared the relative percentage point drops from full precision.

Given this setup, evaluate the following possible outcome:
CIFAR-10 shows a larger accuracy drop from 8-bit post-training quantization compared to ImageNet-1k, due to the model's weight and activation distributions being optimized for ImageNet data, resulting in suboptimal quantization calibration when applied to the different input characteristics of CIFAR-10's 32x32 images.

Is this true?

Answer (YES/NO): YES